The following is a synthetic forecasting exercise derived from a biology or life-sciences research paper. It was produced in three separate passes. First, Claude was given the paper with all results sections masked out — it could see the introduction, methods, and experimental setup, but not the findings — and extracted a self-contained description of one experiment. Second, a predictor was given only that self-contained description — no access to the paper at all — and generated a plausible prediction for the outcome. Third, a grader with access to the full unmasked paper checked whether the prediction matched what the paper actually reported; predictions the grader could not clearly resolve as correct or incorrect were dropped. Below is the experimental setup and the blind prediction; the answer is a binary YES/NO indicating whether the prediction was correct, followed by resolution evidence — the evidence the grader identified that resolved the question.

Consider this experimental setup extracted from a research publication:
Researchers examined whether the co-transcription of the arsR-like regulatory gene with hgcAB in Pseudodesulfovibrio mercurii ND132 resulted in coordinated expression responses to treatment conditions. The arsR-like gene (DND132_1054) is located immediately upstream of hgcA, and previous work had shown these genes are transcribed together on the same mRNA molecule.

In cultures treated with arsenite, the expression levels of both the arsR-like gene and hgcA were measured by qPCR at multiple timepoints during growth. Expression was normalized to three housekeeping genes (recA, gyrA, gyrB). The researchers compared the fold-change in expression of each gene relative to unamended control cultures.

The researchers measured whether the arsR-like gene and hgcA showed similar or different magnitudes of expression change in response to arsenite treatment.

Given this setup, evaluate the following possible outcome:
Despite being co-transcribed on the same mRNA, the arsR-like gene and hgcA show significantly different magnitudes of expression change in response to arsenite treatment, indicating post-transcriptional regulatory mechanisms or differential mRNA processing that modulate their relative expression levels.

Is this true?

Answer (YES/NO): NO